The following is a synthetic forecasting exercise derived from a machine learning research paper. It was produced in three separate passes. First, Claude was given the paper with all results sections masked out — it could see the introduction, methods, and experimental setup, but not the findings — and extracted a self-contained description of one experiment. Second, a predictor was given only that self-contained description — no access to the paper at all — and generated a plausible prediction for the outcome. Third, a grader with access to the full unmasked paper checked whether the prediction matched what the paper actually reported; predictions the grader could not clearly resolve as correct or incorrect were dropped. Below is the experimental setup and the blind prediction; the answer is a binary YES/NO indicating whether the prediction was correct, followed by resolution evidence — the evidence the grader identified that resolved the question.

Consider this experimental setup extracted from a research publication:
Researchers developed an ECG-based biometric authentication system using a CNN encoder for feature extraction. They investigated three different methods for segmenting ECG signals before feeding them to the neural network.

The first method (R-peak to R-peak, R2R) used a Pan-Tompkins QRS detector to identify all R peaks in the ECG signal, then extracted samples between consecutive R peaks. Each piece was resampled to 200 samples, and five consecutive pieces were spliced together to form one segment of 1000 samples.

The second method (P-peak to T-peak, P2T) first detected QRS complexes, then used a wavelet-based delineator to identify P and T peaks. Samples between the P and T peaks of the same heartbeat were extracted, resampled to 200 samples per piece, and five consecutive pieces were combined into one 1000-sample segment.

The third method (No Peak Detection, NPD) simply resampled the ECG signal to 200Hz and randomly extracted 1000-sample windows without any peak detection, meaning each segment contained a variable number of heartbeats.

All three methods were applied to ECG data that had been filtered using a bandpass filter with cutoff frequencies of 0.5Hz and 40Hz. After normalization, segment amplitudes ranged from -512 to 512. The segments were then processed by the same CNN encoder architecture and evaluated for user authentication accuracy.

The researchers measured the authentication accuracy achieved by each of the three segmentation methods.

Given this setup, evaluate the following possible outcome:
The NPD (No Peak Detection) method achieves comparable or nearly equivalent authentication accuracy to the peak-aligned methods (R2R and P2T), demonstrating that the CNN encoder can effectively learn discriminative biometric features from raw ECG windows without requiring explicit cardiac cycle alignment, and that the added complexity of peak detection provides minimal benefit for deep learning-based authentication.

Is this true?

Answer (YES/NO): YES